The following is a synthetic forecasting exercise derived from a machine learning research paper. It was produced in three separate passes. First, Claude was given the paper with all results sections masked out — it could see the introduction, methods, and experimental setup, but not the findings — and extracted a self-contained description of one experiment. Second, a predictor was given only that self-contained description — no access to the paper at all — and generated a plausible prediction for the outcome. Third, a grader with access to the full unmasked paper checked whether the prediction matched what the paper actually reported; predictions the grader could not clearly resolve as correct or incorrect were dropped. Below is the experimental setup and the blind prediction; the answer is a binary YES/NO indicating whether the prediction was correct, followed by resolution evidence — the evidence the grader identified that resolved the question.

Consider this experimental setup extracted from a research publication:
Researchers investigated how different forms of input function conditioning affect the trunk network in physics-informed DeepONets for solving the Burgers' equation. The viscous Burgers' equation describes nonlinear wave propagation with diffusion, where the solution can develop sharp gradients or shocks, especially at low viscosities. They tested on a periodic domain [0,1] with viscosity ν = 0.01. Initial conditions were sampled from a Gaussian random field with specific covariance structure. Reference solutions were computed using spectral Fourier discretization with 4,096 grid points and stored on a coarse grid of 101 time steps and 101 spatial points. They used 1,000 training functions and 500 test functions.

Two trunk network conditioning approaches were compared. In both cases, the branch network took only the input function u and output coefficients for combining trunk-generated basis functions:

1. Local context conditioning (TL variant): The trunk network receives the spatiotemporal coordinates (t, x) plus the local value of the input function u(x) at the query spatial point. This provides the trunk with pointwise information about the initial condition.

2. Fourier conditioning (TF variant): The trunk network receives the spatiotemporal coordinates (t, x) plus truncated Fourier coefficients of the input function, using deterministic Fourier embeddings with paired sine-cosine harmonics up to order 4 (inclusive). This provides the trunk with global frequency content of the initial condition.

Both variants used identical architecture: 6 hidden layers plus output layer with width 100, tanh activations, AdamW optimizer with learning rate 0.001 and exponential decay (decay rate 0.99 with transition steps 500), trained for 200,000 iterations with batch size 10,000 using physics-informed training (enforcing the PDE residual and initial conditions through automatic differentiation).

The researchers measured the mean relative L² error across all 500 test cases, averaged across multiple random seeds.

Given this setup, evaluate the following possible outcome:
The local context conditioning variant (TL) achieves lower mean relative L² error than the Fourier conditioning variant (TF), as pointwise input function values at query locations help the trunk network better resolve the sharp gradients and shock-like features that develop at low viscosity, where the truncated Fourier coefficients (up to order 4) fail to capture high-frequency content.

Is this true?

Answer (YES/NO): NO